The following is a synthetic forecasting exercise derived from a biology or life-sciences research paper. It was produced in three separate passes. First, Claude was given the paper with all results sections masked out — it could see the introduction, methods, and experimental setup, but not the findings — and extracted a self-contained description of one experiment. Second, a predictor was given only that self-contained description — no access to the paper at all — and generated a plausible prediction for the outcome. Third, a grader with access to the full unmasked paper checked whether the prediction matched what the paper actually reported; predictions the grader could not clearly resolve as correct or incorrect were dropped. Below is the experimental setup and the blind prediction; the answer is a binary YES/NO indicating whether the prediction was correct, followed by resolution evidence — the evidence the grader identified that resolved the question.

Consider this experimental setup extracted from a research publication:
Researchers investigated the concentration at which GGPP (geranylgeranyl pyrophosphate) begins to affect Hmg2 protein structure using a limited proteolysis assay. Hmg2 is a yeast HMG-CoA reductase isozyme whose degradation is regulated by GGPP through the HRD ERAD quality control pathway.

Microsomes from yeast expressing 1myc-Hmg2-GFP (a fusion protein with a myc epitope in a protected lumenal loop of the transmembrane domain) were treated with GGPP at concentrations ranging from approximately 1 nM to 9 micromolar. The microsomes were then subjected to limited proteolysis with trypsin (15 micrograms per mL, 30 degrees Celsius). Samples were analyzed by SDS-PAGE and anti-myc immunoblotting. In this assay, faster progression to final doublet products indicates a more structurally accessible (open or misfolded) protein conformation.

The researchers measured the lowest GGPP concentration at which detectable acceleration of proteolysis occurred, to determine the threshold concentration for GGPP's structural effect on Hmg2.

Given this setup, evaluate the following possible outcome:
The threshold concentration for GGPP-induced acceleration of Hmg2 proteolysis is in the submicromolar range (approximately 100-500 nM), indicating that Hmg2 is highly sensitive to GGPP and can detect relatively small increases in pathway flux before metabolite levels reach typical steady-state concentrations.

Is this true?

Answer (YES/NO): NO